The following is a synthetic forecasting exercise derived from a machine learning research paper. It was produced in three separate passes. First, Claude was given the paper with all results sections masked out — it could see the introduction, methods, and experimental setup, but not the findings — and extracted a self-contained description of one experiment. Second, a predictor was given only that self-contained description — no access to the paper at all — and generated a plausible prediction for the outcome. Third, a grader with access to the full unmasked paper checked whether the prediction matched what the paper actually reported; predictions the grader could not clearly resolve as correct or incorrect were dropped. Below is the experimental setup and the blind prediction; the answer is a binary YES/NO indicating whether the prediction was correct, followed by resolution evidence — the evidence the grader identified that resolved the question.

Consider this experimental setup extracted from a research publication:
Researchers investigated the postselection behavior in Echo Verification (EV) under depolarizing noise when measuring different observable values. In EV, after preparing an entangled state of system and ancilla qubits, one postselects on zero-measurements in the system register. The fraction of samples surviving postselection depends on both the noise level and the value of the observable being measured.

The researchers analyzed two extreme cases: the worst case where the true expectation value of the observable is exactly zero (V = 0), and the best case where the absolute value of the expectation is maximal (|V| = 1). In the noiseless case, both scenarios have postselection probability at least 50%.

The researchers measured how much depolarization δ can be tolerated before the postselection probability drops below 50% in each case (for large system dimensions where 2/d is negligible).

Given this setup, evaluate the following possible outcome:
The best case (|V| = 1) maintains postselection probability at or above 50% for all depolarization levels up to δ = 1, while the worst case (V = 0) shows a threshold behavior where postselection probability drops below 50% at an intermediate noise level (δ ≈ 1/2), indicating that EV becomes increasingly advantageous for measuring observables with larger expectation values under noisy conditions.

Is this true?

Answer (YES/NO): NO